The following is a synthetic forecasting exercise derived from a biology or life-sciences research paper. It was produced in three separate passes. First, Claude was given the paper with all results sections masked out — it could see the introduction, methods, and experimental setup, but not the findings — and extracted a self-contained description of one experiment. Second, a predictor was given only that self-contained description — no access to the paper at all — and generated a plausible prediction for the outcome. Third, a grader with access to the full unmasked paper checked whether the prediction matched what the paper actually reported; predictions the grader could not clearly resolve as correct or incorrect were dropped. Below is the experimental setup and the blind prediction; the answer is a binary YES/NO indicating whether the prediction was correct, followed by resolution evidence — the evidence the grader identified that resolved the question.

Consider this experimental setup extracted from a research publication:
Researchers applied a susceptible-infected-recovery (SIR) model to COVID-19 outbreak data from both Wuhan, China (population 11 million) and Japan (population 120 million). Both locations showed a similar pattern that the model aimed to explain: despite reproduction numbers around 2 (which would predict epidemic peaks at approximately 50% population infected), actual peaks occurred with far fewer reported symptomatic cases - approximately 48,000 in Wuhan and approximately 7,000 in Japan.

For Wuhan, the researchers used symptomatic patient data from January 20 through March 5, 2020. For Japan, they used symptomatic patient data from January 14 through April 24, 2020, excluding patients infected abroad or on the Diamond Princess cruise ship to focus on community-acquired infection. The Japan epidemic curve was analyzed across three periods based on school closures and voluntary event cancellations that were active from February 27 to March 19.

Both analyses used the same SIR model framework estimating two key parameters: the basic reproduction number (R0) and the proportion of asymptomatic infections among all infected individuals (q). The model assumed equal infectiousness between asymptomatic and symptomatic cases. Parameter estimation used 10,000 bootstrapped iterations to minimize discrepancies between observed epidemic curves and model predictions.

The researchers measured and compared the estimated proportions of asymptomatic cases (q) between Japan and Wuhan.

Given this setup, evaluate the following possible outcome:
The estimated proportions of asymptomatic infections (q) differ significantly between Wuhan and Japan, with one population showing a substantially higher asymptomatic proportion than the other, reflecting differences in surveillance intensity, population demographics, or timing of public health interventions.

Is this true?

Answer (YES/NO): YES